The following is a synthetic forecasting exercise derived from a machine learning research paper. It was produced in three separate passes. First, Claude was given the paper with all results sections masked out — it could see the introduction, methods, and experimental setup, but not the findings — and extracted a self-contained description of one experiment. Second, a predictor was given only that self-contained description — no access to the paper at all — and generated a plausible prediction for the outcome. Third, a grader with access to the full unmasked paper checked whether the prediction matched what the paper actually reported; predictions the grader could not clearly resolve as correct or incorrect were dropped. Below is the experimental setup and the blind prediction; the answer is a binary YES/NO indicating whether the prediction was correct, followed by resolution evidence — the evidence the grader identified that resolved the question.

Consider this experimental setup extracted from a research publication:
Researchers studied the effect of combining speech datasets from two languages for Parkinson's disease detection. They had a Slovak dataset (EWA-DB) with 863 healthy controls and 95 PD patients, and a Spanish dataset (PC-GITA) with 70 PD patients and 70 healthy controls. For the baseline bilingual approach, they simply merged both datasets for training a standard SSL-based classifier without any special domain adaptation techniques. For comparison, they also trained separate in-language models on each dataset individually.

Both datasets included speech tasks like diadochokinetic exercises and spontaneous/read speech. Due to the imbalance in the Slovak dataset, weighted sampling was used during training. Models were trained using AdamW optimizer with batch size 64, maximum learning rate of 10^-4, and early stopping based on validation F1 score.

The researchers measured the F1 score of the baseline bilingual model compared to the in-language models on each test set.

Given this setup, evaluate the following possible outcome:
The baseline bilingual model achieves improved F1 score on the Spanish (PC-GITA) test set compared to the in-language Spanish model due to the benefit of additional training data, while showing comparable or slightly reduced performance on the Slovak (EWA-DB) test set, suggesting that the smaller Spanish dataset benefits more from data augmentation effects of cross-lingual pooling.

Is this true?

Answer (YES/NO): NO